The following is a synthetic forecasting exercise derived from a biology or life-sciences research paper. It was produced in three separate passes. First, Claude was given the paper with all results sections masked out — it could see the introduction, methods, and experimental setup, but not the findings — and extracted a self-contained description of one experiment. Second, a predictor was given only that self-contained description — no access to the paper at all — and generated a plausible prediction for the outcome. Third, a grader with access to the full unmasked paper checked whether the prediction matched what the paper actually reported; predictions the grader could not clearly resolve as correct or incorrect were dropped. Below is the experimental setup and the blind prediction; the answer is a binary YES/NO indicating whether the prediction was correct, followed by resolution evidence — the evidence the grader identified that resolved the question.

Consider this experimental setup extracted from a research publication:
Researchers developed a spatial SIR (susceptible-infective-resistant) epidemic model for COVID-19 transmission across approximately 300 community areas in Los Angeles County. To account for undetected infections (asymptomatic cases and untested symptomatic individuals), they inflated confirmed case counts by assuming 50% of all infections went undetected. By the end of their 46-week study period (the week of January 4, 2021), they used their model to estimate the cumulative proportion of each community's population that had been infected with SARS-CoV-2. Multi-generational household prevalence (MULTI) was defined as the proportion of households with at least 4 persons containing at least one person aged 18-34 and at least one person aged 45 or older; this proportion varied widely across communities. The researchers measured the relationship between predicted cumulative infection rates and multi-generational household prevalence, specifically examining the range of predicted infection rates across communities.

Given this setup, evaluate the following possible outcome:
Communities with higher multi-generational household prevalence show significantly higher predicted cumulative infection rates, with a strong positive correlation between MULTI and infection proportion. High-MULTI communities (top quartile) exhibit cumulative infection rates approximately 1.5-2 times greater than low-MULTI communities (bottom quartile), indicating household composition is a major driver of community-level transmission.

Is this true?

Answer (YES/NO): NO